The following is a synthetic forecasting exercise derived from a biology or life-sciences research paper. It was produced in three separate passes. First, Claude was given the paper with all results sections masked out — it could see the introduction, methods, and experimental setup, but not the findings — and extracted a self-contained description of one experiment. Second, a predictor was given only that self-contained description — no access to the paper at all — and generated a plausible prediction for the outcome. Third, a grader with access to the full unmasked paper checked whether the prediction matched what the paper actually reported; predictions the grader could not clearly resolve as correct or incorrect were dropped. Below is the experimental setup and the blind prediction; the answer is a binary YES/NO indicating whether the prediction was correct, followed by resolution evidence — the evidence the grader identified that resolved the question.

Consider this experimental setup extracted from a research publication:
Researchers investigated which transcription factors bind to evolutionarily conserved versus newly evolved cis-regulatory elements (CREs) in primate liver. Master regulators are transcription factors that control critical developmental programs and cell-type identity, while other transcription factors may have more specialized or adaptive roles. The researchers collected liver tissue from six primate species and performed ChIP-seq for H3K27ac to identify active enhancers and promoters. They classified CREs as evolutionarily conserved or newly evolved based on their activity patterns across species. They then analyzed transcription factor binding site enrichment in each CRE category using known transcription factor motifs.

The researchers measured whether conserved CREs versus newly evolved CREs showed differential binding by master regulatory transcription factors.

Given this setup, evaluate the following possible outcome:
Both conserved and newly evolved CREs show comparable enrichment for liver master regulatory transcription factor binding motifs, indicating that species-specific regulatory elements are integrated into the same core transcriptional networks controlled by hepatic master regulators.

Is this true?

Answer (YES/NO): NO